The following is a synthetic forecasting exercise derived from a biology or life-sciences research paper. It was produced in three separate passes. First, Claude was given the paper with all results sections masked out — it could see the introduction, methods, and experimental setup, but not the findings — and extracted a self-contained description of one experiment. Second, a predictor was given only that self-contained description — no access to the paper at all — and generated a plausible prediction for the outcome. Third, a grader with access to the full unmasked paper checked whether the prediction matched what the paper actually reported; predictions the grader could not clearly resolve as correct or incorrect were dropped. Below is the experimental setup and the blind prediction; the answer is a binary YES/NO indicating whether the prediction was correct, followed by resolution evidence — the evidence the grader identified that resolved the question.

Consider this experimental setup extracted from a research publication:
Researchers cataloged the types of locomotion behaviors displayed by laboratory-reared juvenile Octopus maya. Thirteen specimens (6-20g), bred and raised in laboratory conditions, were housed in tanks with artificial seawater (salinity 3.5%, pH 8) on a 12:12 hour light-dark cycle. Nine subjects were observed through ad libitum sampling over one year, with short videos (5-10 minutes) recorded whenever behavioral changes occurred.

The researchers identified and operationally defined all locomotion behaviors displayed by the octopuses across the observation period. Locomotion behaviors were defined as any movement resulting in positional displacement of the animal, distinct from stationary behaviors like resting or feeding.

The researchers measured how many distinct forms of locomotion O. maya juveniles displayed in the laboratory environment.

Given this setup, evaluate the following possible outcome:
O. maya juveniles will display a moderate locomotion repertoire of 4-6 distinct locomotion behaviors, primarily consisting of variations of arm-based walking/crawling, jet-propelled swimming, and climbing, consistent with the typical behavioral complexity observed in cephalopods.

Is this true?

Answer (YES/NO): YES